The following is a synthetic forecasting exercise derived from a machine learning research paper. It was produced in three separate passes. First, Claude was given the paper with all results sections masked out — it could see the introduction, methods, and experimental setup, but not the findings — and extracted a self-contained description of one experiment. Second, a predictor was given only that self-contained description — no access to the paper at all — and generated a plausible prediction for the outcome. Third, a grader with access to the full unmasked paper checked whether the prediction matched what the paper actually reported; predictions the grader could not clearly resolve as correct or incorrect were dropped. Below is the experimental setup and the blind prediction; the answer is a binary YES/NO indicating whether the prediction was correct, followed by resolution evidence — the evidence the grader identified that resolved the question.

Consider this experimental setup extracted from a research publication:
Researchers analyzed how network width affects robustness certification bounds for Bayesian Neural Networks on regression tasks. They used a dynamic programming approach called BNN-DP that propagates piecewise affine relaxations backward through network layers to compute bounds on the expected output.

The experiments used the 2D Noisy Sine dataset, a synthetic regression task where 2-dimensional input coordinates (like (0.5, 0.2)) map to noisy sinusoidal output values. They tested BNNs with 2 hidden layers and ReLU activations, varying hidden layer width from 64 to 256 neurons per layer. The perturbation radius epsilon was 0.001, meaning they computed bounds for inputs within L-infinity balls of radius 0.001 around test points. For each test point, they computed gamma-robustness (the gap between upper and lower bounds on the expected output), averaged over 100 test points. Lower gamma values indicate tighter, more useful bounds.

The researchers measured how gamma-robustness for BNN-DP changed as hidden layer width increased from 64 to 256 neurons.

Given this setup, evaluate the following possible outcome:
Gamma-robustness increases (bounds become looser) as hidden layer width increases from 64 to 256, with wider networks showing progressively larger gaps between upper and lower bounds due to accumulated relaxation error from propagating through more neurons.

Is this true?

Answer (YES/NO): YES